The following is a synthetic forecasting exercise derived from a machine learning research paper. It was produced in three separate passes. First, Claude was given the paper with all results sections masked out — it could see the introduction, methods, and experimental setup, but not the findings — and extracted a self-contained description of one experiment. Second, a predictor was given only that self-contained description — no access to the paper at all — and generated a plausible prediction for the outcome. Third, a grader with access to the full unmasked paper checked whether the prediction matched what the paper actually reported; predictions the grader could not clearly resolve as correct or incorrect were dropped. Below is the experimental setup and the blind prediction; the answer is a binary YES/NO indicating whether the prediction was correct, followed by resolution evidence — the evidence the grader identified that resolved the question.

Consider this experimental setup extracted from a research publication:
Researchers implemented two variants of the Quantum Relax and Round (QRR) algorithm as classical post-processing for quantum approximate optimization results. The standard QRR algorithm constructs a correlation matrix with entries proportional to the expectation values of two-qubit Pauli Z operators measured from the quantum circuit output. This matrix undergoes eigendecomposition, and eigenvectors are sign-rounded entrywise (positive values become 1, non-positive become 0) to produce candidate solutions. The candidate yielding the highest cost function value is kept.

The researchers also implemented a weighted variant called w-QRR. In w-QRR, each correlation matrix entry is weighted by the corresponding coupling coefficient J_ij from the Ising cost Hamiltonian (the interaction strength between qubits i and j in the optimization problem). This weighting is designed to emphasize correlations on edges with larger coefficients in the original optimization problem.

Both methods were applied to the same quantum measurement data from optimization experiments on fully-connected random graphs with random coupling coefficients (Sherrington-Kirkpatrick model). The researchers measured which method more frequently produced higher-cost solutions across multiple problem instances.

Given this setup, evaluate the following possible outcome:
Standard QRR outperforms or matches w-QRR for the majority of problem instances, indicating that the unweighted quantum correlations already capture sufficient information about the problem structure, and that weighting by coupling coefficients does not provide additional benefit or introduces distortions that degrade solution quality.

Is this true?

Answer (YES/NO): NO